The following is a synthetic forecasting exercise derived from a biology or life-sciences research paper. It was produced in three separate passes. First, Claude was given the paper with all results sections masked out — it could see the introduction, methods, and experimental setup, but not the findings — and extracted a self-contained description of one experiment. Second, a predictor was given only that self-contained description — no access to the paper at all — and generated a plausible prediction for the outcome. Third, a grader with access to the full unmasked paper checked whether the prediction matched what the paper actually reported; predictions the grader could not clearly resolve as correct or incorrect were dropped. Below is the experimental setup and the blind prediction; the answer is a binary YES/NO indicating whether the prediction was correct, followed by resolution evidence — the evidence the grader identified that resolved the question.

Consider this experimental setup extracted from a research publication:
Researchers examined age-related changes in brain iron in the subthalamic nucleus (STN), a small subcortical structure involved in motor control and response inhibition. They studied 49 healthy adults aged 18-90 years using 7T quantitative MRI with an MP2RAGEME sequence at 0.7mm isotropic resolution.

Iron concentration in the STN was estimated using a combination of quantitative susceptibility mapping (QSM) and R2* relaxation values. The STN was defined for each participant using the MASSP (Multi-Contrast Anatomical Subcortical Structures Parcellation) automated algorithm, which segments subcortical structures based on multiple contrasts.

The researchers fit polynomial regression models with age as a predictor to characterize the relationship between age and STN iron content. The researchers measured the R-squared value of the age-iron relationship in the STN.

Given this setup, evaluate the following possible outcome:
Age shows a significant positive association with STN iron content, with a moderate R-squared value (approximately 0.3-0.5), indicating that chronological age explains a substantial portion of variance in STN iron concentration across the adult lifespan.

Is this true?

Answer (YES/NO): NO